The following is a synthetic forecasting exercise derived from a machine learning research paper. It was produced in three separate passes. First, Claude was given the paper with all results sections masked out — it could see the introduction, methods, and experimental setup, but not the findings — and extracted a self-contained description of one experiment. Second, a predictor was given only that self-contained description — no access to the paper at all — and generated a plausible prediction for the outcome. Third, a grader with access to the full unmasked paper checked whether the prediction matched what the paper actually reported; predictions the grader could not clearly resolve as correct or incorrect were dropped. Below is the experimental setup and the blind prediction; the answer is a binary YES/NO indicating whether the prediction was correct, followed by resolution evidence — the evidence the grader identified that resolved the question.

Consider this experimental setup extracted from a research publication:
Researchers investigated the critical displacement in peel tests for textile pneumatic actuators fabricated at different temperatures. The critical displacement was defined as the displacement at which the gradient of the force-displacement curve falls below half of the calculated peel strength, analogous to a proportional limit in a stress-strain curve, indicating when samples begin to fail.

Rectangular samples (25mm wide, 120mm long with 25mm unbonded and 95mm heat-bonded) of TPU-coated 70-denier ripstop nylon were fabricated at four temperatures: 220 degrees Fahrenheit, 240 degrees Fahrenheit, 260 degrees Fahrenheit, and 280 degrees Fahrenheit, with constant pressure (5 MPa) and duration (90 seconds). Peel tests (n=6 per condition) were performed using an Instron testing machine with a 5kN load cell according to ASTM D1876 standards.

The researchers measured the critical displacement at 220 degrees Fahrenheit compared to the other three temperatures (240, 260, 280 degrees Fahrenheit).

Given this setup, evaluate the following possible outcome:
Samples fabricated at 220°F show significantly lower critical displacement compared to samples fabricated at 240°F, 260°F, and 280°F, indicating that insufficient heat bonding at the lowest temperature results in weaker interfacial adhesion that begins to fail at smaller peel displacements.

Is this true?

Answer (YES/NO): YES